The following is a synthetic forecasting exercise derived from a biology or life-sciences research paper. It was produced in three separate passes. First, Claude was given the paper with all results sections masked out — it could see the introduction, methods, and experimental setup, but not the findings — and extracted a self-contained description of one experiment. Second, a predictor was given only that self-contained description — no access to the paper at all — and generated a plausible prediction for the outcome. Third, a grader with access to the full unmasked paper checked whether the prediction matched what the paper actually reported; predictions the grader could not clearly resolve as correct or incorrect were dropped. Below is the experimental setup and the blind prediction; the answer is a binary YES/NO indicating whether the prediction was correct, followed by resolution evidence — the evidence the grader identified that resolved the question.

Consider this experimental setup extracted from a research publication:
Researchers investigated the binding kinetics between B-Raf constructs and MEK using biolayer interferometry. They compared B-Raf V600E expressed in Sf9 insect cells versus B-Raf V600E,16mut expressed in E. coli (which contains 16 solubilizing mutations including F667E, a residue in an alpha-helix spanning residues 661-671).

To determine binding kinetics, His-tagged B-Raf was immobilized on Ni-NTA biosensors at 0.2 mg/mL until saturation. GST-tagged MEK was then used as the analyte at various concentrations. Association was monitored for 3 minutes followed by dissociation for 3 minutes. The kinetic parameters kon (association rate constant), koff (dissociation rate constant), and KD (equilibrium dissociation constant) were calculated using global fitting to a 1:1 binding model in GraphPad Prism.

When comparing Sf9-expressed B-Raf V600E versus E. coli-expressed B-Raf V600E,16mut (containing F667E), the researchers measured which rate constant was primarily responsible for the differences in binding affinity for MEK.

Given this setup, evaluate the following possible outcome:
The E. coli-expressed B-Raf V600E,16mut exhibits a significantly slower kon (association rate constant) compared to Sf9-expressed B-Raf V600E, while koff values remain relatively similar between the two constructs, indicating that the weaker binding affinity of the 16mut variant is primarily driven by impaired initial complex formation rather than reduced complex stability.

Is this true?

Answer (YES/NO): NO